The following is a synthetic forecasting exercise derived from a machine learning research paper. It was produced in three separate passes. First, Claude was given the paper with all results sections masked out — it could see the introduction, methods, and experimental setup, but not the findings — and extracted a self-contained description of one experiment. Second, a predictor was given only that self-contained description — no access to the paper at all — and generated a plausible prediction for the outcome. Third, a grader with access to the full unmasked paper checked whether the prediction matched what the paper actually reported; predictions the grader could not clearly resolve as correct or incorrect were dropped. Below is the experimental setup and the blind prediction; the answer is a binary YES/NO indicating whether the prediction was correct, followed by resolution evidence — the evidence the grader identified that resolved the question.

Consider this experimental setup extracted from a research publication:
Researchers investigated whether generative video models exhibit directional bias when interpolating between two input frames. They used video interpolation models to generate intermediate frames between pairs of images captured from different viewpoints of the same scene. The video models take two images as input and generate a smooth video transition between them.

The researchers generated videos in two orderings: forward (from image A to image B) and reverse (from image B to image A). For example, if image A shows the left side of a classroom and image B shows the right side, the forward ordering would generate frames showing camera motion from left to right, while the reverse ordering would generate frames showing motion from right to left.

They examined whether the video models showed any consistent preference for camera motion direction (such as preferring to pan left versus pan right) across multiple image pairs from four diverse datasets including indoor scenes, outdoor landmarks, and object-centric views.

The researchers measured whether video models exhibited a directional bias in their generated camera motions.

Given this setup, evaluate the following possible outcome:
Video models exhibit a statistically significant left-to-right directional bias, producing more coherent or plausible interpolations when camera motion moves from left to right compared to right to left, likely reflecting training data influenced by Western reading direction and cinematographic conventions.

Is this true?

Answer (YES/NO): NO